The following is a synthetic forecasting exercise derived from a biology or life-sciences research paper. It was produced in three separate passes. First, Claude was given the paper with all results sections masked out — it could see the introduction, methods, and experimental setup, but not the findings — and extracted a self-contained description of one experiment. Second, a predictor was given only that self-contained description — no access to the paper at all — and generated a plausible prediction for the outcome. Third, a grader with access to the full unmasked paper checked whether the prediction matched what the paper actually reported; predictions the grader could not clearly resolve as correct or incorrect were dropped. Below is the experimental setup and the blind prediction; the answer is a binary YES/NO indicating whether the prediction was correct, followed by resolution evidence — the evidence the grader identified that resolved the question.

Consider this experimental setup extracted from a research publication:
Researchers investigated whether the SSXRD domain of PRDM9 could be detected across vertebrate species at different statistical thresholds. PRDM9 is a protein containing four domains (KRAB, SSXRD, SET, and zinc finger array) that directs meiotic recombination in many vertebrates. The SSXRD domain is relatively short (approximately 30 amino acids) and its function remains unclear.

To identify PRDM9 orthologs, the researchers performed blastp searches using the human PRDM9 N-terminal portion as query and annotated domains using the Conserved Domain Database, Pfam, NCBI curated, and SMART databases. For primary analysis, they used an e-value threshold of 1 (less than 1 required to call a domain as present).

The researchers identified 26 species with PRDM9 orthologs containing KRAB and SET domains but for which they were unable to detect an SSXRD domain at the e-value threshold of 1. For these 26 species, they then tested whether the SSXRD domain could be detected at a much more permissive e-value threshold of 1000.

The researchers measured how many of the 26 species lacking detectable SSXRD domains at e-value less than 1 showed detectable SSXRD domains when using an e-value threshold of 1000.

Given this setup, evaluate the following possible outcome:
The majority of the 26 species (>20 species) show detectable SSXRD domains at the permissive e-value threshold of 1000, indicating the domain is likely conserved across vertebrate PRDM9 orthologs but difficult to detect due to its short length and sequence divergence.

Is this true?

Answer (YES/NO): NO